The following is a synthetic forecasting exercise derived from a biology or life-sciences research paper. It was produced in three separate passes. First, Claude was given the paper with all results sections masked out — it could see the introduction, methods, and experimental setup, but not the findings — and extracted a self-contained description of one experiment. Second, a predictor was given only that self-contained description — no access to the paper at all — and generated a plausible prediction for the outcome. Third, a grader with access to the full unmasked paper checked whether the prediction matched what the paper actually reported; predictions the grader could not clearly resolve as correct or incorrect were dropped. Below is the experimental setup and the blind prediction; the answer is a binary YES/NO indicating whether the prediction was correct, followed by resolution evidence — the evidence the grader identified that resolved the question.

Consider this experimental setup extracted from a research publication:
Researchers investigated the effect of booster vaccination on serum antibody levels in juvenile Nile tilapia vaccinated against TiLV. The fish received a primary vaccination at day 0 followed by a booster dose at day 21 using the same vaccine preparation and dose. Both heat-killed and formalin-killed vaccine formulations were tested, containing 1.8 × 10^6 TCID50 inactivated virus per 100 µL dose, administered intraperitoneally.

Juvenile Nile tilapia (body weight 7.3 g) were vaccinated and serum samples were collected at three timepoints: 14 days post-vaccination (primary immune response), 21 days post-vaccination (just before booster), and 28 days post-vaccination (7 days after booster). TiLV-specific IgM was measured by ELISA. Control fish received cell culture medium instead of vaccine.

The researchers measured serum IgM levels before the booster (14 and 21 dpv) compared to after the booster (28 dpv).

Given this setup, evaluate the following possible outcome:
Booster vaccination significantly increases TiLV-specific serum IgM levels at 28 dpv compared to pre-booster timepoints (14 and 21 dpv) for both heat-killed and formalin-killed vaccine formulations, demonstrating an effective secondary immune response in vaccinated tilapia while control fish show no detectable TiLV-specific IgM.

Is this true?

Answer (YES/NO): NO